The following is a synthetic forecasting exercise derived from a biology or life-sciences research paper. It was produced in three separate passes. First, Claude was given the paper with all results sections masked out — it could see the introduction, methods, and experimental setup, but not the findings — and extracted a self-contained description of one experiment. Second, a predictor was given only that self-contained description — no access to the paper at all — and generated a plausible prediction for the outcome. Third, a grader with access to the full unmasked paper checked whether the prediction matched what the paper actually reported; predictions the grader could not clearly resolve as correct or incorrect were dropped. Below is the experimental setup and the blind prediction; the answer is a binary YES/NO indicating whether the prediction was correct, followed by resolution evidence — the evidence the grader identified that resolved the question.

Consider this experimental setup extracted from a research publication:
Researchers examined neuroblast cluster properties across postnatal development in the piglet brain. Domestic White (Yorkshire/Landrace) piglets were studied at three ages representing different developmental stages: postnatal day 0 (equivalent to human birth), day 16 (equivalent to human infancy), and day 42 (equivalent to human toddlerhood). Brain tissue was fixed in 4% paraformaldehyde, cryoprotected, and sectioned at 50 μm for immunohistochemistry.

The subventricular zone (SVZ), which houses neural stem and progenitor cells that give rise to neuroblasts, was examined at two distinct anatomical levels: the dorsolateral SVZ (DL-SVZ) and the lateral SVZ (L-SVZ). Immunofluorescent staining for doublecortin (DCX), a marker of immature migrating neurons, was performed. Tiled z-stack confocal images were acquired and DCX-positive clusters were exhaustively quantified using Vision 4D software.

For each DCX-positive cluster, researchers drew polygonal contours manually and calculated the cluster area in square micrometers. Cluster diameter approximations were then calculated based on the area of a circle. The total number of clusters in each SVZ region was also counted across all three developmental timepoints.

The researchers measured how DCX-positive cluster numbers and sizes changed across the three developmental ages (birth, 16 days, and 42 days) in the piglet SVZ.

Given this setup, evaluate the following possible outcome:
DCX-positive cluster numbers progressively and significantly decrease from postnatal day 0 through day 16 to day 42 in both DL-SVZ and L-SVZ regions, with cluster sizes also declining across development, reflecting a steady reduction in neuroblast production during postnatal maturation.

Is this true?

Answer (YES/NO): NO